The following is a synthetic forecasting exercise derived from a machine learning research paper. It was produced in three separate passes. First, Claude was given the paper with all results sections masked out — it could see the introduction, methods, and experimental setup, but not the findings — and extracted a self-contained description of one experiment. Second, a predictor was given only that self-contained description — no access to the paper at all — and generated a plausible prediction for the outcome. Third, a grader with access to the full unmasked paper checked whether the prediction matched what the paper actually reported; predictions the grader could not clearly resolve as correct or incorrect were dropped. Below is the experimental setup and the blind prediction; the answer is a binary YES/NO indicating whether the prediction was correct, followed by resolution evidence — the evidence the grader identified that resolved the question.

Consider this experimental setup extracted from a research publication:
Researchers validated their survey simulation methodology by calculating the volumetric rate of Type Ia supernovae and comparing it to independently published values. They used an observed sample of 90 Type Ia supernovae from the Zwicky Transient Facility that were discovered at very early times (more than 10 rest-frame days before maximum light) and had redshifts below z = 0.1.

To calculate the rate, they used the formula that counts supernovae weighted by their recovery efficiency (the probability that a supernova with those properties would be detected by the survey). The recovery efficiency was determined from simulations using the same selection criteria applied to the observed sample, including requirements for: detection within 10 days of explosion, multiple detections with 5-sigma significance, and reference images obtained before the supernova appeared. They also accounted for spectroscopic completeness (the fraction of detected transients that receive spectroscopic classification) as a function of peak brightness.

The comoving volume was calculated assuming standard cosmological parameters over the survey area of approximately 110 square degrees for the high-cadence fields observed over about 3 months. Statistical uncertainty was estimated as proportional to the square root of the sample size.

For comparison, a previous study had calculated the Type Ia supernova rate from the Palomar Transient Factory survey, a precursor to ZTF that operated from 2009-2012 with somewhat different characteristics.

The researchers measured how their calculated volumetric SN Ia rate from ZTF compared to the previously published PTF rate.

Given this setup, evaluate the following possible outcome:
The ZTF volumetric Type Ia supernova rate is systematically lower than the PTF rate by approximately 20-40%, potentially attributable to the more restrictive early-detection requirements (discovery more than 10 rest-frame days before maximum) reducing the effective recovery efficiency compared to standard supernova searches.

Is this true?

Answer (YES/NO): NO